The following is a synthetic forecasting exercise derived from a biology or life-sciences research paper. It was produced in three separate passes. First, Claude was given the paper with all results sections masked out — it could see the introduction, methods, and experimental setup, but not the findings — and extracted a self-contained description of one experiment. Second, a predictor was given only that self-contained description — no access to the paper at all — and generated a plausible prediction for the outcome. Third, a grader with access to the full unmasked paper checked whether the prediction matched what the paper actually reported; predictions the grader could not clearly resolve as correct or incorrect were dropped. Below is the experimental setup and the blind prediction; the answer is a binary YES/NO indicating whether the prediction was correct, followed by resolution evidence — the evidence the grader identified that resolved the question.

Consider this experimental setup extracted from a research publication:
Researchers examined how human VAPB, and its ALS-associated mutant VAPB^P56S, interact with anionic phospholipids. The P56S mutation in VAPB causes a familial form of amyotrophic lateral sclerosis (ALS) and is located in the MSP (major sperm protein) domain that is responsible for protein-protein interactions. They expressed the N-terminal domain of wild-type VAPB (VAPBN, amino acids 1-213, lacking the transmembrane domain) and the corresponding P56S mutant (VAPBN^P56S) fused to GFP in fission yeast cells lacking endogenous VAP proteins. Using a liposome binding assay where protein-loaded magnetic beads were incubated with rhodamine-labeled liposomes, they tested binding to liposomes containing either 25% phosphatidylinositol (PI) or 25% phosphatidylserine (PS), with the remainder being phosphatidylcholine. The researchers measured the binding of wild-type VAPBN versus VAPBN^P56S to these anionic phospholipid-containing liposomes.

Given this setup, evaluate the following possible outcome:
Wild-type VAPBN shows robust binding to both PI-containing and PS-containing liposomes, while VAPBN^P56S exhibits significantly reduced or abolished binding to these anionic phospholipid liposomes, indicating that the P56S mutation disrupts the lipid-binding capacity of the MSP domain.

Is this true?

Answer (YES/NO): NO